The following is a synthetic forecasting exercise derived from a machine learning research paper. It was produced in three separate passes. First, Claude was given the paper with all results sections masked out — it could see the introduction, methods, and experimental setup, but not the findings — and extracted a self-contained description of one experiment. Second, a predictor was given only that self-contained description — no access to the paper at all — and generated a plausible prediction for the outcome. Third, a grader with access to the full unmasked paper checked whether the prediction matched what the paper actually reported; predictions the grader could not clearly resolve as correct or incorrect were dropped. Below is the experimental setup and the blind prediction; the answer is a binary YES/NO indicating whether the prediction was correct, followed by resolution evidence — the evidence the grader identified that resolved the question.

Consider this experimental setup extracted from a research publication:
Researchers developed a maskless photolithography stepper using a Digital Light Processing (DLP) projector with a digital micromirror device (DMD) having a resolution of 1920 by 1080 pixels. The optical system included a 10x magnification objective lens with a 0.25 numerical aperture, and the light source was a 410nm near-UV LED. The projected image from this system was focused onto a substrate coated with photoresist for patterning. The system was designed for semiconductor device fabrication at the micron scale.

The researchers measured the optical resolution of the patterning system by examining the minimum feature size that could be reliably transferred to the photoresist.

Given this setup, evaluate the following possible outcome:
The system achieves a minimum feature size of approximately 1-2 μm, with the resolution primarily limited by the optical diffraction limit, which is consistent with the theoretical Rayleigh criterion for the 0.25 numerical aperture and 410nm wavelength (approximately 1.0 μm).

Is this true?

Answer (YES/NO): NO